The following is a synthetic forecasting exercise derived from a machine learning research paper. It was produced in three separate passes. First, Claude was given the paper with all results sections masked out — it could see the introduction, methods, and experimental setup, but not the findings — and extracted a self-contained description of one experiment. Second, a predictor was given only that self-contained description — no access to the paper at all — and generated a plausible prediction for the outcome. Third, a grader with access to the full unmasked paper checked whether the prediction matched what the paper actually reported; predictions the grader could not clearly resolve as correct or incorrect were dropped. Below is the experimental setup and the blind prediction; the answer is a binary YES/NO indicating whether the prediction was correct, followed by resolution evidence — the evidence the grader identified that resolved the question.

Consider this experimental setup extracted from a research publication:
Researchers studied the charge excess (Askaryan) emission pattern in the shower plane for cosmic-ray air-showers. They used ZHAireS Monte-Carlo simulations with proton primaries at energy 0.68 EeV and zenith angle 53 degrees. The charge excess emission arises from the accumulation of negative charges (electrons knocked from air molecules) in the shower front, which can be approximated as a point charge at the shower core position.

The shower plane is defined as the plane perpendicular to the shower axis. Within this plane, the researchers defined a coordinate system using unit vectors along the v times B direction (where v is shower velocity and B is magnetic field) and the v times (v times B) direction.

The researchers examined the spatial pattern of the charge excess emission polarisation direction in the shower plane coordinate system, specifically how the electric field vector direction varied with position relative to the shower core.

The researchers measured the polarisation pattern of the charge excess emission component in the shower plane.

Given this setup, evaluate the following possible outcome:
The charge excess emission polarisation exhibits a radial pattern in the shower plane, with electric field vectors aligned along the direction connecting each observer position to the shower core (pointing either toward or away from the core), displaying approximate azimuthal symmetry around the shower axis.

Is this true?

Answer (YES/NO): YES